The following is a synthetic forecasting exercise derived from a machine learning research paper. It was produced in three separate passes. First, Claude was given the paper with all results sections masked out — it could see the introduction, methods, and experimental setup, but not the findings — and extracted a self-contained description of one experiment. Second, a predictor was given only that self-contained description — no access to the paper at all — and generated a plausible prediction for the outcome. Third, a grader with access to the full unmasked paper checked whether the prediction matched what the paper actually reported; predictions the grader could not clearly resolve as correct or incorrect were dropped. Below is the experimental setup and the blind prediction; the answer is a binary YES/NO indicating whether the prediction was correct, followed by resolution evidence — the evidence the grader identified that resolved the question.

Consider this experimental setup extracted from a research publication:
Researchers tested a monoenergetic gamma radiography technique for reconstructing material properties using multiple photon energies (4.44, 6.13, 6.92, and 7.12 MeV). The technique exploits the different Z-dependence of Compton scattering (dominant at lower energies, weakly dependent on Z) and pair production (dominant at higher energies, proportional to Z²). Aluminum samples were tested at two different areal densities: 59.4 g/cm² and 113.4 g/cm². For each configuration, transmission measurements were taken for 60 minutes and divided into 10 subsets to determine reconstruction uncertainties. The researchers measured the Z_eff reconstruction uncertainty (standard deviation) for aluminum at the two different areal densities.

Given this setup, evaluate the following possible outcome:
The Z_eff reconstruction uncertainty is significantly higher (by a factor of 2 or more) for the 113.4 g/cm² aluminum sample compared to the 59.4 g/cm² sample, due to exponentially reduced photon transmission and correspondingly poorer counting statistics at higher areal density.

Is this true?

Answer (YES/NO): NO